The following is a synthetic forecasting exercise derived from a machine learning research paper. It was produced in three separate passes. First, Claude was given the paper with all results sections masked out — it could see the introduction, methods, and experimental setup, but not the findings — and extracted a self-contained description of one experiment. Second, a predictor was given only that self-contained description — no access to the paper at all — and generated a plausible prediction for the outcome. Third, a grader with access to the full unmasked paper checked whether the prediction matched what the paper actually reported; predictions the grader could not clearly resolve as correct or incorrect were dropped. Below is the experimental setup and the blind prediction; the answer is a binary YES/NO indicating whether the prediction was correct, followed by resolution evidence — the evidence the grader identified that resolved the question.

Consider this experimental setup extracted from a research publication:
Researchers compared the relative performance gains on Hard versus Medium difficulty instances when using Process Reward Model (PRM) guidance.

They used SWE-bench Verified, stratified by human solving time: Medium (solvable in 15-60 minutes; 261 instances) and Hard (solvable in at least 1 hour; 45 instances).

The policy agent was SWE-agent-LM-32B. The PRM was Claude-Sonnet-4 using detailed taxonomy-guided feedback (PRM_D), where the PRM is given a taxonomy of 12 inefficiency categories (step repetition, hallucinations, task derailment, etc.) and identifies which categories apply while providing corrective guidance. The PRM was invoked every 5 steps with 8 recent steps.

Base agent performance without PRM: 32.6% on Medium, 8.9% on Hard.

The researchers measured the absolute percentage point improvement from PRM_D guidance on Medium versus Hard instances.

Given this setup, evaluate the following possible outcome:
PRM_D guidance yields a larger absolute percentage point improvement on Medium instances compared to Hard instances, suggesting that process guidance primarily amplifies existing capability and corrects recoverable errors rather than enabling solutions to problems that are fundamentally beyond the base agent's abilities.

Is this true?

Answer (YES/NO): YES